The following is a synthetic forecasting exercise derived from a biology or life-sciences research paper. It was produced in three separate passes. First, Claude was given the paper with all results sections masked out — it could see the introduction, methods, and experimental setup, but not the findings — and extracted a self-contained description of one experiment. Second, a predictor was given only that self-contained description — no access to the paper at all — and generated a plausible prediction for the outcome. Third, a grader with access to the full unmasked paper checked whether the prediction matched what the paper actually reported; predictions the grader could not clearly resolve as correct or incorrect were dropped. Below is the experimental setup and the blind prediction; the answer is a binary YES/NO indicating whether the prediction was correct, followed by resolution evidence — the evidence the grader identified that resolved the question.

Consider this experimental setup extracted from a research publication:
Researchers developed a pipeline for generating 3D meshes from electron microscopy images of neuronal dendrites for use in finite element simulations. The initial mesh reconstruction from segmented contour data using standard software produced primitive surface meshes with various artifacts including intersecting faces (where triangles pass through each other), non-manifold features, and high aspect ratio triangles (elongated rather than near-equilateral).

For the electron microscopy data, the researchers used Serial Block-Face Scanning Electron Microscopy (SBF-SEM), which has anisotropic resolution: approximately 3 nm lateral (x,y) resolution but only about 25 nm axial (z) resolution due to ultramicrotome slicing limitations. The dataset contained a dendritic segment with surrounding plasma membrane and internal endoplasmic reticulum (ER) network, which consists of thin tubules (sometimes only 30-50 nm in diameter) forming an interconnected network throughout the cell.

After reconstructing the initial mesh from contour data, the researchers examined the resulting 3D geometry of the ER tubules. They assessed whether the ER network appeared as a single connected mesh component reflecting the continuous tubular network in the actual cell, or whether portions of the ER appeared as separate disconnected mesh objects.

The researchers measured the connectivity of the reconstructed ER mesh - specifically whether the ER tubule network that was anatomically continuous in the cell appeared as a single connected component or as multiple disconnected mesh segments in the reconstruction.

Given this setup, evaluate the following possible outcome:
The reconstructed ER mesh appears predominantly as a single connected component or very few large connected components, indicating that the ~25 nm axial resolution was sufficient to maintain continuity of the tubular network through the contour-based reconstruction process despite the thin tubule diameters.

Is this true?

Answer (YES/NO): NO